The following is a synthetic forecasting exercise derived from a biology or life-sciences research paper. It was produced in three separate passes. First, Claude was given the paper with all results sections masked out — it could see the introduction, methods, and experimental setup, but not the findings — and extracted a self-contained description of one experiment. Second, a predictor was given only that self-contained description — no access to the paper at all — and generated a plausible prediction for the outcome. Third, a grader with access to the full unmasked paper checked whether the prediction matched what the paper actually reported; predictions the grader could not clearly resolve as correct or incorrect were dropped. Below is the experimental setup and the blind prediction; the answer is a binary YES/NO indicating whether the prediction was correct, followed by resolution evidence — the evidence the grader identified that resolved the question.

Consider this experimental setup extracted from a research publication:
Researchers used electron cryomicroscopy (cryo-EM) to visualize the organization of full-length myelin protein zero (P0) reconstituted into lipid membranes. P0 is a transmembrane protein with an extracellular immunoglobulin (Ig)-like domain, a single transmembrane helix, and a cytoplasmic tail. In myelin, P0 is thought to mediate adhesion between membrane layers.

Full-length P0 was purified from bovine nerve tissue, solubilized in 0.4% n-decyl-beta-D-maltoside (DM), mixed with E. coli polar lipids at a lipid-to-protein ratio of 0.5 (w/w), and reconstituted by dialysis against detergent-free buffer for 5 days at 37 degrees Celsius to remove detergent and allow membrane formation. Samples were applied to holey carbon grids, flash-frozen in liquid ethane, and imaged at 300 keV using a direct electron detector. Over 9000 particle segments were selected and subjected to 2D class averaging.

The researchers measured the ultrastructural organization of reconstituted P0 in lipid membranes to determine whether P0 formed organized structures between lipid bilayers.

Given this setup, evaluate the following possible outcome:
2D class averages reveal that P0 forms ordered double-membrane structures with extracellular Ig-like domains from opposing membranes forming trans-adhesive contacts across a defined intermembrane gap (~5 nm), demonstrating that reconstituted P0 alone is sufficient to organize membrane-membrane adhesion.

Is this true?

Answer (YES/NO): YES